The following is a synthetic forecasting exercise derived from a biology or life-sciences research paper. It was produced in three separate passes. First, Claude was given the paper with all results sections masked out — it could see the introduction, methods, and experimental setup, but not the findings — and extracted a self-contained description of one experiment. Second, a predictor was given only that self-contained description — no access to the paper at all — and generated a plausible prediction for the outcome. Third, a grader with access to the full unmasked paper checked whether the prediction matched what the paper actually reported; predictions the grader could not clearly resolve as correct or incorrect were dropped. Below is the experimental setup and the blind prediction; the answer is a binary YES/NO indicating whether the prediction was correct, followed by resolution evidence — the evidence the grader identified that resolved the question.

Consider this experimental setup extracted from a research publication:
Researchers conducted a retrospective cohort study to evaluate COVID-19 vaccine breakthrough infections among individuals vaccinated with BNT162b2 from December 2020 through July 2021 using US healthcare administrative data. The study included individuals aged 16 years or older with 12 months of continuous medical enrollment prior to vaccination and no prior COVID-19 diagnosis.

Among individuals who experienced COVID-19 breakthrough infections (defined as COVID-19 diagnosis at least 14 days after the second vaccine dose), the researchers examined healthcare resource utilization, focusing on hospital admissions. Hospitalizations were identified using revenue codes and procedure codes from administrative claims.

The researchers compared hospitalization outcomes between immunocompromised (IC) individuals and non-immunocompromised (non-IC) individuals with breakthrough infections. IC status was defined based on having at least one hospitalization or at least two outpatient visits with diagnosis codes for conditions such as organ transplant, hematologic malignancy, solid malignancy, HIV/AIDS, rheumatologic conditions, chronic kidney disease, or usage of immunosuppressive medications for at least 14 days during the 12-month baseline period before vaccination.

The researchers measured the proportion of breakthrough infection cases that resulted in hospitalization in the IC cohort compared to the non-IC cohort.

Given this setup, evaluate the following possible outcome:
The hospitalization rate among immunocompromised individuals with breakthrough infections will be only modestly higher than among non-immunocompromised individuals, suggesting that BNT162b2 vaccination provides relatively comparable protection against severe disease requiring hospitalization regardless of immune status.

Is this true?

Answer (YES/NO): NO